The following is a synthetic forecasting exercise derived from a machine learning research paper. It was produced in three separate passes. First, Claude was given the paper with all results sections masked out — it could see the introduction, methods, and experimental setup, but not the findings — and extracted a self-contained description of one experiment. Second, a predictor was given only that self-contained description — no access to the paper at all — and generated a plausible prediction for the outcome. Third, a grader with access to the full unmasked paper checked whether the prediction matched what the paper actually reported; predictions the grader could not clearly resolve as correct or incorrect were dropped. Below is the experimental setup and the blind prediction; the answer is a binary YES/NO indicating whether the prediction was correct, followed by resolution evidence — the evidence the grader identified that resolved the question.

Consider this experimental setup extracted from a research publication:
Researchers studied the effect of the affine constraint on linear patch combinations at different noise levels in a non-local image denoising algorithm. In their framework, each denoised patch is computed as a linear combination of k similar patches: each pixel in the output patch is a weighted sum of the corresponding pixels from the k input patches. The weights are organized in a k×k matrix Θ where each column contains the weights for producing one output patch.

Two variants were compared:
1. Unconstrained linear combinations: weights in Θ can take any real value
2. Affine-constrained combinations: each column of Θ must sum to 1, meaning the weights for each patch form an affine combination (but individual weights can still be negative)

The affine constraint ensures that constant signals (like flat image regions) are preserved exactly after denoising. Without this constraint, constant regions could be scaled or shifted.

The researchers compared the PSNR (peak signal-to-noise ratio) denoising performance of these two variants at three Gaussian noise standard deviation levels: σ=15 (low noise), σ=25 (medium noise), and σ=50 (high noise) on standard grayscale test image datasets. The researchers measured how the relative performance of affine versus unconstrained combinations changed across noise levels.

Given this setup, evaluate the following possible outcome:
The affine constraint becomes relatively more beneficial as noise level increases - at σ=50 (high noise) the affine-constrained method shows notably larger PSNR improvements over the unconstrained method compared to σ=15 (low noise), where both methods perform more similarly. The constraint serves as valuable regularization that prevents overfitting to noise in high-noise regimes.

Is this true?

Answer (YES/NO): NO